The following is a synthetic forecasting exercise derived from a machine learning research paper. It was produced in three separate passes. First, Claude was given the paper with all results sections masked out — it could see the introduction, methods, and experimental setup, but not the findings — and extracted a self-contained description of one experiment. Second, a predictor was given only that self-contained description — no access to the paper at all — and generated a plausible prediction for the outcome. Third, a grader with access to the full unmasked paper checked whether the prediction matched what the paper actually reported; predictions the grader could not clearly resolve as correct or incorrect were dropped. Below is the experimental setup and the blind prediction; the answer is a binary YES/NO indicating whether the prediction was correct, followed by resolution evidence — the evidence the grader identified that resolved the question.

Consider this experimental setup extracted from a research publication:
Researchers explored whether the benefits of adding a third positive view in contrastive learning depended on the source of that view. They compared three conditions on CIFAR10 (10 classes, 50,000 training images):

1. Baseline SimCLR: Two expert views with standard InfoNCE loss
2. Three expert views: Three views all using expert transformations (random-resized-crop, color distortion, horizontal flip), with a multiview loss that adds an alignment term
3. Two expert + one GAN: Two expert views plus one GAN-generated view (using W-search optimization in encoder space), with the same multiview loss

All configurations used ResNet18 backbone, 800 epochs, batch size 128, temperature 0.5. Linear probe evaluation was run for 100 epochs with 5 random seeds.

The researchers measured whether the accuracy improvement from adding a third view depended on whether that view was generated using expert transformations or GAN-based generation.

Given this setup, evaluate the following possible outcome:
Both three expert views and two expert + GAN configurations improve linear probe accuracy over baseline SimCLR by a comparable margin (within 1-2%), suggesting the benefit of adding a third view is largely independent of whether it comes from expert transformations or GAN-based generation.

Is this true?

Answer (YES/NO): NO